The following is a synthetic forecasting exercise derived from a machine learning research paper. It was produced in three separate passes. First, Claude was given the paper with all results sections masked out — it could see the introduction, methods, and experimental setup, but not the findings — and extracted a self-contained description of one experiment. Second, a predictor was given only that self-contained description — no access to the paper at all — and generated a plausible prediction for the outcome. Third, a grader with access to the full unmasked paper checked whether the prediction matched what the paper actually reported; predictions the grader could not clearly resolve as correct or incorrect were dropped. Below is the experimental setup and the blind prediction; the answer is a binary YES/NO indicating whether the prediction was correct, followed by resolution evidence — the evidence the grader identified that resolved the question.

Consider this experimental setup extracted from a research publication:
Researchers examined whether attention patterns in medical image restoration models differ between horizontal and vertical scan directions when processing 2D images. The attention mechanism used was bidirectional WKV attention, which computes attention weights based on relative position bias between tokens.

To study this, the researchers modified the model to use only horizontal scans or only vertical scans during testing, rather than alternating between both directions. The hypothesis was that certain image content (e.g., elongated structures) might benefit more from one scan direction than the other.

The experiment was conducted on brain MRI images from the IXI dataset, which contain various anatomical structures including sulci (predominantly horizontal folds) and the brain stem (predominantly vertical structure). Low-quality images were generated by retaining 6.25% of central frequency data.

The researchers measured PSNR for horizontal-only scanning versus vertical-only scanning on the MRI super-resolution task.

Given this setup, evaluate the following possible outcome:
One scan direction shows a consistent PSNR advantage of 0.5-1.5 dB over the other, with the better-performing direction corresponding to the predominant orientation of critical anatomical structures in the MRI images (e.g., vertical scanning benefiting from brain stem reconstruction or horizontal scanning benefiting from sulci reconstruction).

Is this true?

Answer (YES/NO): NO